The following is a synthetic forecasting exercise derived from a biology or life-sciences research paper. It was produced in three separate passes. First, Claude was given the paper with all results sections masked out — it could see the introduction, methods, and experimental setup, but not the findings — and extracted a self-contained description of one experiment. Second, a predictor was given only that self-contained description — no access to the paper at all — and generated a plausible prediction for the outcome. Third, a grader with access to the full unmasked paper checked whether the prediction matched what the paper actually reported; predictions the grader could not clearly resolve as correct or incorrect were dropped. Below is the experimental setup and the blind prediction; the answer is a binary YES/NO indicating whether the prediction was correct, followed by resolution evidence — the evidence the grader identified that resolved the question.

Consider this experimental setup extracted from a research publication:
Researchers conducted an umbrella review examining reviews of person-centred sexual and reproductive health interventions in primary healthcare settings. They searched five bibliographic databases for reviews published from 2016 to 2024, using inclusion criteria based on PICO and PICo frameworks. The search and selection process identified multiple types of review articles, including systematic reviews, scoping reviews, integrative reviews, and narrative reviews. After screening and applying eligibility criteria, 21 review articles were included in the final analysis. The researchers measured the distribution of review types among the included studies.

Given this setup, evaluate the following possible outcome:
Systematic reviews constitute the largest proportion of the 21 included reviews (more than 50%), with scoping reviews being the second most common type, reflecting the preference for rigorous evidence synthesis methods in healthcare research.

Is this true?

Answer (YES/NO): NO